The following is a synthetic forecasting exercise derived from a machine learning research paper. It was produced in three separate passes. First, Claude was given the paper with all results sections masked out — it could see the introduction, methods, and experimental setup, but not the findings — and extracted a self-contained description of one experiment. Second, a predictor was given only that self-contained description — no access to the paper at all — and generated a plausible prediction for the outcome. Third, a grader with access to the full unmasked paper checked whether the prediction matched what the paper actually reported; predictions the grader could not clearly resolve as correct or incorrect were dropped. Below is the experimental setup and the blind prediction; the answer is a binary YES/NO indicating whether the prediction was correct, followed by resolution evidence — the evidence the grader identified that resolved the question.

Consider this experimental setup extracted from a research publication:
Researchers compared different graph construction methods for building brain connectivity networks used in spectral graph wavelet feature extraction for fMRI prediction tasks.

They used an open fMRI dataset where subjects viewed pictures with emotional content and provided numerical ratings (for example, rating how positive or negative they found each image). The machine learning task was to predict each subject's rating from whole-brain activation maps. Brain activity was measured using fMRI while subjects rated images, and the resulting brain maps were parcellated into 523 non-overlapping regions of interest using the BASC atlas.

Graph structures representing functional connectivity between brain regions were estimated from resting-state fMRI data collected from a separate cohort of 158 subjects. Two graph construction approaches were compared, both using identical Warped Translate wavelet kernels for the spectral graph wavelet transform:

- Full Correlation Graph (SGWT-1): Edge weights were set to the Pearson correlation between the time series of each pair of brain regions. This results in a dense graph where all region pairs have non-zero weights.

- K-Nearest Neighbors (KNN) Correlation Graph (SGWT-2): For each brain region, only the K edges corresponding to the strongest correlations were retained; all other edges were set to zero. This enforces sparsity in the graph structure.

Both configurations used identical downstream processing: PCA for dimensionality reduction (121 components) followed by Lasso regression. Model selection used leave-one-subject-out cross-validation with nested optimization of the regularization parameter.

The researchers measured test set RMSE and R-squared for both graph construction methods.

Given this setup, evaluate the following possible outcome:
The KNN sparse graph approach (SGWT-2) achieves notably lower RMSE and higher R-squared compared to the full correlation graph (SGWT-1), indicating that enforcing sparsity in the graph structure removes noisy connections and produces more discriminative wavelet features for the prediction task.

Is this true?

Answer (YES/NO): NO